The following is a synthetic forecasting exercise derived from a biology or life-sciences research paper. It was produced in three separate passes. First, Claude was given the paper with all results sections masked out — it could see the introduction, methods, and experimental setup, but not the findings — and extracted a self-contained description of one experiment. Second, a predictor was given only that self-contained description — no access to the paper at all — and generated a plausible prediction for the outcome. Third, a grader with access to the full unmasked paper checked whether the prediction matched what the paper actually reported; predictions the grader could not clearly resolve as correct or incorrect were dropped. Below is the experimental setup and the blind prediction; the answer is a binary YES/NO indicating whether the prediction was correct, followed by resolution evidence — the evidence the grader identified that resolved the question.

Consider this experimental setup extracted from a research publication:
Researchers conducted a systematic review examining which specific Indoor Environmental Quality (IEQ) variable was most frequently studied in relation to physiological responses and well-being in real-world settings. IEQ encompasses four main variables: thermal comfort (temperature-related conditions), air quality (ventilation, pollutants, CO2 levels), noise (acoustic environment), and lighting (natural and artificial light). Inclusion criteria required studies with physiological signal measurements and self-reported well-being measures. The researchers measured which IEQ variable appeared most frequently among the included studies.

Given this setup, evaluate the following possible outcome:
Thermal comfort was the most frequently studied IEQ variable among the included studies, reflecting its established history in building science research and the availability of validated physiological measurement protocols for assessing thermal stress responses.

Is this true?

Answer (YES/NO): YES